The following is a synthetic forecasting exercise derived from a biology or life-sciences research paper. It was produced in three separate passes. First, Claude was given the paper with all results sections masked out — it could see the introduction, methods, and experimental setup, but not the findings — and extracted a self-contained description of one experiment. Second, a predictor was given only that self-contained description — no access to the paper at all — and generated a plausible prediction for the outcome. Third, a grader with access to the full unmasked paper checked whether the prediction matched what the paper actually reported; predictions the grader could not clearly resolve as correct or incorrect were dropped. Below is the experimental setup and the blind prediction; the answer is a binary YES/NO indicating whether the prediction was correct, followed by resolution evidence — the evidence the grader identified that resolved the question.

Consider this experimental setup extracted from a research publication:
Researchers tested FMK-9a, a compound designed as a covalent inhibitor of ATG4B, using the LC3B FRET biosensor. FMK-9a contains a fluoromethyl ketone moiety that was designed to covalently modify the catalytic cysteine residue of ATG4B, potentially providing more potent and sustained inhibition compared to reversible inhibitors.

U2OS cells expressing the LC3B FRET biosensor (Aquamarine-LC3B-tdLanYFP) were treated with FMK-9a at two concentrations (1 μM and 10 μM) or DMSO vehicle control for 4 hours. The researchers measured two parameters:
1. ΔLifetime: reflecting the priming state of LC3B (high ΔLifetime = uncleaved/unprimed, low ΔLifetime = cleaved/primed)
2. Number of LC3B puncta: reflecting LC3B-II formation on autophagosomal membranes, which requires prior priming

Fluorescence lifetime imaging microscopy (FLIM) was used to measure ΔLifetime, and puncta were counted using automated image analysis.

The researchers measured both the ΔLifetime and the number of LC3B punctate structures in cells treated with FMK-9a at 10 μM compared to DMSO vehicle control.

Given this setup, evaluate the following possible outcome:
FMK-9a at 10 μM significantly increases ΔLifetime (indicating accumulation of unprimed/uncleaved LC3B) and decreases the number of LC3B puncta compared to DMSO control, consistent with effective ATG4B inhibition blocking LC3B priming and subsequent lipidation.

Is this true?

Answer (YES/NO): NO